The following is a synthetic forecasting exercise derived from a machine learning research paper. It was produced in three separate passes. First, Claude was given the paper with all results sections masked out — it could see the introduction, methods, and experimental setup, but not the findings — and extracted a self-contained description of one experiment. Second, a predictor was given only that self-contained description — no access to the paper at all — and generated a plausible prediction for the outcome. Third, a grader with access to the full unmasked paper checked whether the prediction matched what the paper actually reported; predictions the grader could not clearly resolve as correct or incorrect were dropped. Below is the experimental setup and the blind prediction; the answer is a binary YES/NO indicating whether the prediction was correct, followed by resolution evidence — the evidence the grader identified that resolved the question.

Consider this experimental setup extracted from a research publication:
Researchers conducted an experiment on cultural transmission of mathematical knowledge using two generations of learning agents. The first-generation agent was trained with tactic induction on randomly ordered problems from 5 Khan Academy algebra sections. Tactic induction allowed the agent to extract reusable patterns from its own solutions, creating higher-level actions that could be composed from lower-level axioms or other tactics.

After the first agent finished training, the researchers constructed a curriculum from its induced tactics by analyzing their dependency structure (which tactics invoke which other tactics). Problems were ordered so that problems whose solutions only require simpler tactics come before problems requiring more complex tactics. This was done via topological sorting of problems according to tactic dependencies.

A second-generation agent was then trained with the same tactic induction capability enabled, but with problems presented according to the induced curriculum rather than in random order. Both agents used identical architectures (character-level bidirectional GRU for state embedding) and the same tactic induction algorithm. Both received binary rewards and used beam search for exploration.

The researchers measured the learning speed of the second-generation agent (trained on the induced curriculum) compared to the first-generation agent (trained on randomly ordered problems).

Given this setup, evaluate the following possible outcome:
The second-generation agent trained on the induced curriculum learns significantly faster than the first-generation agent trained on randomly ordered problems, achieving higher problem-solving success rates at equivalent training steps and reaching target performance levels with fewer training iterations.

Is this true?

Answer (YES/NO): YES